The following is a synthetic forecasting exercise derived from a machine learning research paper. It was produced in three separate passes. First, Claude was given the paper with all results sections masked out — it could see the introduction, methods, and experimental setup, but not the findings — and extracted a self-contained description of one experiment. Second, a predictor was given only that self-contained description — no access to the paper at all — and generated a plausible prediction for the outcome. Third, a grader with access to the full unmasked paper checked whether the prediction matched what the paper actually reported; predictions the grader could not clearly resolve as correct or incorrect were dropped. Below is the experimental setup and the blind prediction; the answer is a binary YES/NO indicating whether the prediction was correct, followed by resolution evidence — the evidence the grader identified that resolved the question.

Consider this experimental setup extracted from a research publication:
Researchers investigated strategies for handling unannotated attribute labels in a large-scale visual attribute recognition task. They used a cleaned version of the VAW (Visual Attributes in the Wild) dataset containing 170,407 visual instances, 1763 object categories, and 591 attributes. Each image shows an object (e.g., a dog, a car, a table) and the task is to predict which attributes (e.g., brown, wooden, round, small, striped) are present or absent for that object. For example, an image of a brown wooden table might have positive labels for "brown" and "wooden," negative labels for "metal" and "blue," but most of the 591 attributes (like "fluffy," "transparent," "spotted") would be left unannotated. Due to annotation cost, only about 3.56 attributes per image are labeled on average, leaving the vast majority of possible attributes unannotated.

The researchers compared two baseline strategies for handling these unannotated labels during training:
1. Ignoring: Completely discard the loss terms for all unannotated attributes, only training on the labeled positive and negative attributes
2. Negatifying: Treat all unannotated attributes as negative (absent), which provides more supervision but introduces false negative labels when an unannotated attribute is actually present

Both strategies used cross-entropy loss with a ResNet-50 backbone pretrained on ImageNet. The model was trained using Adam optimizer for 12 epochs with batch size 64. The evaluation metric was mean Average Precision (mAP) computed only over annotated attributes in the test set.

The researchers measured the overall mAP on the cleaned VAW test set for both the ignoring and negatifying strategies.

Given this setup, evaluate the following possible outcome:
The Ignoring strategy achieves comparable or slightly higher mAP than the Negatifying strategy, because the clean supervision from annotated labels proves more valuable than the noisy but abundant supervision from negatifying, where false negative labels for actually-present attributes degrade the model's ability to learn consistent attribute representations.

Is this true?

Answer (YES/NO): NO